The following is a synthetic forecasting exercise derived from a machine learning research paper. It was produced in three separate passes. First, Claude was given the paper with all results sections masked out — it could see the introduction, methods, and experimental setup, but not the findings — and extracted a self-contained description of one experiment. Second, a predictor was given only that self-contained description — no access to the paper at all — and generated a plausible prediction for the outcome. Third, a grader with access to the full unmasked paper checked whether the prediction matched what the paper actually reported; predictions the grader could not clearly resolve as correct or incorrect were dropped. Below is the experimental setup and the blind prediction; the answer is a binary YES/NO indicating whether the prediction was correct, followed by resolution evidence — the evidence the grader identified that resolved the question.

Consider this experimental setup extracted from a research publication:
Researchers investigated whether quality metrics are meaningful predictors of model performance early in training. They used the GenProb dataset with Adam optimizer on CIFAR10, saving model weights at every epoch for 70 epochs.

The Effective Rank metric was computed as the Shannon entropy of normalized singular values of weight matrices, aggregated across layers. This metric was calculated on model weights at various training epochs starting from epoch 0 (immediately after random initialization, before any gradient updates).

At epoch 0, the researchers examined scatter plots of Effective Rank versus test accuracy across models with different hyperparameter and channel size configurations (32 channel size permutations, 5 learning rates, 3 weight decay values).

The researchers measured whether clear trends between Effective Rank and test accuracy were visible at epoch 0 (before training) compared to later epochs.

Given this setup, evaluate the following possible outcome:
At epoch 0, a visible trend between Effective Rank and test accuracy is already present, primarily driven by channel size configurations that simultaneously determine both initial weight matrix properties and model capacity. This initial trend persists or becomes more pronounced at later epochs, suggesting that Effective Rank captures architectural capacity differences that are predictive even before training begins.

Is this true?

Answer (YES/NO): NO